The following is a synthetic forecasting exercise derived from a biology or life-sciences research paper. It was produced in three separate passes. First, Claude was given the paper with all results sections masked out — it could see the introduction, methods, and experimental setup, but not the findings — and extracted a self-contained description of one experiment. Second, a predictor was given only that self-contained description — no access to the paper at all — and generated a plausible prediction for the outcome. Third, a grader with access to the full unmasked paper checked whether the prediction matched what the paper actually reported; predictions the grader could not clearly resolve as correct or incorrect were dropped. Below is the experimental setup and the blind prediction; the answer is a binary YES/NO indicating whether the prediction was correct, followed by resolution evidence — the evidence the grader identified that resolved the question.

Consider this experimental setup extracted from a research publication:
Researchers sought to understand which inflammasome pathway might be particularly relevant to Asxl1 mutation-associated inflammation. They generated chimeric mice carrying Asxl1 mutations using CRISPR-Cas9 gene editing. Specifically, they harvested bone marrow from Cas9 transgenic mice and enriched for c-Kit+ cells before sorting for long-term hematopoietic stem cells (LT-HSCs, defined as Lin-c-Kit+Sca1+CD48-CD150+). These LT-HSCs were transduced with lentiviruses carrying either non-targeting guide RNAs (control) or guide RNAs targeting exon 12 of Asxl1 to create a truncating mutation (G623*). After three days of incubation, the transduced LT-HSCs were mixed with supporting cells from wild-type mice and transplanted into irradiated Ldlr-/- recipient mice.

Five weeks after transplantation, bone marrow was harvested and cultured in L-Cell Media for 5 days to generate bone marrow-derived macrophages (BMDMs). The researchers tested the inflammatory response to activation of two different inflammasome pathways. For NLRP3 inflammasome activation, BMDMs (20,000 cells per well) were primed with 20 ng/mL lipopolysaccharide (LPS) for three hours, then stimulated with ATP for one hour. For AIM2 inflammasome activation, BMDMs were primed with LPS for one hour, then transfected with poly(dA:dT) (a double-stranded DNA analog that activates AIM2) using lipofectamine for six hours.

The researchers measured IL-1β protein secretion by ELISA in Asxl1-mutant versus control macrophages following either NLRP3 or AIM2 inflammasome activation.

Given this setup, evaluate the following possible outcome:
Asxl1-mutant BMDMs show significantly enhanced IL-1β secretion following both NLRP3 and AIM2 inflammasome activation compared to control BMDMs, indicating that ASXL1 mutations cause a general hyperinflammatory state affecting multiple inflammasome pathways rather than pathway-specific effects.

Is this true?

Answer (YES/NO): NO